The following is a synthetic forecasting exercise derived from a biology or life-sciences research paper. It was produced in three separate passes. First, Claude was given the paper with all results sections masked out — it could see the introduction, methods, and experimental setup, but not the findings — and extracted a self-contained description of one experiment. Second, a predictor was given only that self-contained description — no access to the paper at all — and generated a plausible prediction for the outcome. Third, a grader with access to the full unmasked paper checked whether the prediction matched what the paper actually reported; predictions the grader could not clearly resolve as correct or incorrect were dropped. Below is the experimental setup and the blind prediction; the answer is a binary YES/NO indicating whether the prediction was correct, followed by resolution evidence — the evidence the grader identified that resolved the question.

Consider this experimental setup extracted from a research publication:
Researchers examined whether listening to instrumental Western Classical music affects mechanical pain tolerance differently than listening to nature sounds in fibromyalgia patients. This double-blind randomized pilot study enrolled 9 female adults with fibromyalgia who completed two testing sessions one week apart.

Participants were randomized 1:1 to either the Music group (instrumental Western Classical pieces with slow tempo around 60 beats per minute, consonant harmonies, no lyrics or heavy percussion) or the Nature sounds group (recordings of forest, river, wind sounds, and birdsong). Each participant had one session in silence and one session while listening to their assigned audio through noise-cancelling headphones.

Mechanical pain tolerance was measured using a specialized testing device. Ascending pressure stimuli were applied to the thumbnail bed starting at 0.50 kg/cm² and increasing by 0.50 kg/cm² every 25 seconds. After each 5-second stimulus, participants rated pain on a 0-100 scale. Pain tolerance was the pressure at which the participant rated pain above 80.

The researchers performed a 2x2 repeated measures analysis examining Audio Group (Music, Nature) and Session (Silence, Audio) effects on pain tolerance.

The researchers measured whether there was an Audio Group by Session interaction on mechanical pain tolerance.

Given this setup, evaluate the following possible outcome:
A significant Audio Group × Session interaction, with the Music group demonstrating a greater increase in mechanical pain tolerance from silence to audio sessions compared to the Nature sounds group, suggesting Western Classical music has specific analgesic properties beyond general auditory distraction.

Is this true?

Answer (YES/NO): NO